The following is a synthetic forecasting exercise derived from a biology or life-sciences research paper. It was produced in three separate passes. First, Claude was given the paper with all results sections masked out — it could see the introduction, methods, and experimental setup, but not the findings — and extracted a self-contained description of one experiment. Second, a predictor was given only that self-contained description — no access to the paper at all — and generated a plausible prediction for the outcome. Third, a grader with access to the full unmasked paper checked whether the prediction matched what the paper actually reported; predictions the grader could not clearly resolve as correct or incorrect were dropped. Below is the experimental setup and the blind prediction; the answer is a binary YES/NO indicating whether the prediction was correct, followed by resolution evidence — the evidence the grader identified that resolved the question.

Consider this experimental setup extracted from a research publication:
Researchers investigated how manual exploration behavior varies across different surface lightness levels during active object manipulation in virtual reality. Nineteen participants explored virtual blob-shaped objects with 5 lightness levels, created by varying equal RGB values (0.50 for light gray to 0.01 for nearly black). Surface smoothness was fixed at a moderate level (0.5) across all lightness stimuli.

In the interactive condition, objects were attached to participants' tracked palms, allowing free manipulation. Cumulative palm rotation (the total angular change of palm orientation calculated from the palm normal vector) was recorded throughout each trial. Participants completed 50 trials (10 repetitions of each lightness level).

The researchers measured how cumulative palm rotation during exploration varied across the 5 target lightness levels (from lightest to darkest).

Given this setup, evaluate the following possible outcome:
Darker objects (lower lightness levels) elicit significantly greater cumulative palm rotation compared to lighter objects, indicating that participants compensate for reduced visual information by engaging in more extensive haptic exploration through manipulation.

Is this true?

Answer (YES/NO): NO